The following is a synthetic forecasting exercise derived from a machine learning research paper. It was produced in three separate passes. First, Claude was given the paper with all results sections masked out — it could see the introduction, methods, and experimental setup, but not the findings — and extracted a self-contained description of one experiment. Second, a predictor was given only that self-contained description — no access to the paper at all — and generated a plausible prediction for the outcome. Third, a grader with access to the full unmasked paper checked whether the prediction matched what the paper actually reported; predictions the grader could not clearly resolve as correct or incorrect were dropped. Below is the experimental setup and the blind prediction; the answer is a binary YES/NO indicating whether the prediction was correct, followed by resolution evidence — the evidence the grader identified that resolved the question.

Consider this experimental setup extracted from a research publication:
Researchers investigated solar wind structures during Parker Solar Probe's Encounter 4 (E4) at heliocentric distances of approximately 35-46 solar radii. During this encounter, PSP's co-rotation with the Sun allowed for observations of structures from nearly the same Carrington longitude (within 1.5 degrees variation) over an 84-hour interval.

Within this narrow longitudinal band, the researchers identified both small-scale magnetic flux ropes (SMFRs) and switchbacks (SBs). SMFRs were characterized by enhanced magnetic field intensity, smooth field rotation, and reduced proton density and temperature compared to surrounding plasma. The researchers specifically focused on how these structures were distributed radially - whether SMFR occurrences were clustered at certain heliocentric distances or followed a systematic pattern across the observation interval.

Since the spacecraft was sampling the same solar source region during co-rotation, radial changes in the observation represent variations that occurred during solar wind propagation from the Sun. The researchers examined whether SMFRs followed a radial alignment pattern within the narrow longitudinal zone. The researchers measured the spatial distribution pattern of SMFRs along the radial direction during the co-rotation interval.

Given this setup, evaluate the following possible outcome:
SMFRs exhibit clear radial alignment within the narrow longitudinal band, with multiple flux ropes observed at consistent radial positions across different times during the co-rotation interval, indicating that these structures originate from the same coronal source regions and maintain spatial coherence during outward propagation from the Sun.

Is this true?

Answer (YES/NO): YES